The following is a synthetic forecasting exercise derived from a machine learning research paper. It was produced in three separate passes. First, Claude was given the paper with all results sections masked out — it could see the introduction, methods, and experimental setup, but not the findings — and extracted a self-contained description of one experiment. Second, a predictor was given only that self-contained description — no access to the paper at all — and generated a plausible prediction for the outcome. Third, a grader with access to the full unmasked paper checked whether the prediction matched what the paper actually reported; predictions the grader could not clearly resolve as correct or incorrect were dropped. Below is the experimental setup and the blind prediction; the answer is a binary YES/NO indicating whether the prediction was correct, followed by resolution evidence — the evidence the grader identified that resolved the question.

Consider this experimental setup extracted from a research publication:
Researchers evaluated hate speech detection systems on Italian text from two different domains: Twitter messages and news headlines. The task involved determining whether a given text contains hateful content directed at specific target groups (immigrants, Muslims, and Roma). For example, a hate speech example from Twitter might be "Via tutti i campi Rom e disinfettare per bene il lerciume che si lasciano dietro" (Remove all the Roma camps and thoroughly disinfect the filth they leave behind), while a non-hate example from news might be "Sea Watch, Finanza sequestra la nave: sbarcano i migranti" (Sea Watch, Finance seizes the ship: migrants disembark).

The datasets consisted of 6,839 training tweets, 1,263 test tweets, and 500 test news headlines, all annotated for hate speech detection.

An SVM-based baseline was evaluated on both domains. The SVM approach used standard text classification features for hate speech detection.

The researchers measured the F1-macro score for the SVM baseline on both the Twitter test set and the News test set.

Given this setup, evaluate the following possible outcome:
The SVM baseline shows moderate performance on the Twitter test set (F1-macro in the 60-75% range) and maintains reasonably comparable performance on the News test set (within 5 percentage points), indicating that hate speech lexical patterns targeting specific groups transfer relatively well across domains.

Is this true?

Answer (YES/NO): NO